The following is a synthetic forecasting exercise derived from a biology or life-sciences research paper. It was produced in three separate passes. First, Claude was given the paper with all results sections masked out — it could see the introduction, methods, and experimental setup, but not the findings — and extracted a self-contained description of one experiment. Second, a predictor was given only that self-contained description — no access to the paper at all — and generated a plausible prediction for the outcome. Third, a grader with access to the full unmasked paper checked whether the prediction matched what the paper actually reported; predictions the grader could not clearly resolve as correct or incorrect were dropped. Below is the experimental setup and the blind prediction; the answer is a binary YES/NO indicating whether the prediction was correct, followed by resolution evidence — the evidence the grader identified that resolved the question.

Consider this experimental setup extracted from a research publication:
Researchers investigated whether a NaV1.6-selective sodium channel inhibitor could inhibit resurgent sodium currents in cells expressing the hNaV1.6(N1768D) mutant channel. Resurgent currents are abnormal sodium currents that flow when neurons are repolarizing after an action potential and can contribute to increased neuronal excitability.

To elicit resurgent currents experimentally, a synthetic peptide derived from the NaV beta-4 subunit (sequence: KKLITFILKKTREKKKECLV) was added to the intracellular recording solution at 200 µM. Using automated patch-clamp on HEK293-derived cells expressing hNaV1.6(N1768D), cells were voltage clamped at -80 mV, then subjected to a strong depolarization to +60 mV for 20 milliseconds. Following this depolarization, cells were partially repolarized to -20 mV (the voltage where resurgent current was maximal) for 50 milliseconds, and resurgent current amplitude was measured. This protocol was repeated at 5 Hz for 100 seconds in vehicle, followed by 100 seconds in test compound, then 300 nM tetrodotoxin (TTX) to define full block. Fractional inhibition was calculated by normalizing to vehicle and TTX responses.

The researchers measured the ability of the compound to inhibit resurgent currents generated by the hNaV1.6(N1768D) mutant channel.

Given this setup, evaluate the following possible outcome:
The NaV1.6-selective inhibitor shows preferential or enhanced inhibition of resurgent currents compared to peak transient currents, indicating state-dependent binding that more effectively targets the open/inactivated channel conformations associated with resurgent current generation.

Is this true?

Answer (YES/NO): NO